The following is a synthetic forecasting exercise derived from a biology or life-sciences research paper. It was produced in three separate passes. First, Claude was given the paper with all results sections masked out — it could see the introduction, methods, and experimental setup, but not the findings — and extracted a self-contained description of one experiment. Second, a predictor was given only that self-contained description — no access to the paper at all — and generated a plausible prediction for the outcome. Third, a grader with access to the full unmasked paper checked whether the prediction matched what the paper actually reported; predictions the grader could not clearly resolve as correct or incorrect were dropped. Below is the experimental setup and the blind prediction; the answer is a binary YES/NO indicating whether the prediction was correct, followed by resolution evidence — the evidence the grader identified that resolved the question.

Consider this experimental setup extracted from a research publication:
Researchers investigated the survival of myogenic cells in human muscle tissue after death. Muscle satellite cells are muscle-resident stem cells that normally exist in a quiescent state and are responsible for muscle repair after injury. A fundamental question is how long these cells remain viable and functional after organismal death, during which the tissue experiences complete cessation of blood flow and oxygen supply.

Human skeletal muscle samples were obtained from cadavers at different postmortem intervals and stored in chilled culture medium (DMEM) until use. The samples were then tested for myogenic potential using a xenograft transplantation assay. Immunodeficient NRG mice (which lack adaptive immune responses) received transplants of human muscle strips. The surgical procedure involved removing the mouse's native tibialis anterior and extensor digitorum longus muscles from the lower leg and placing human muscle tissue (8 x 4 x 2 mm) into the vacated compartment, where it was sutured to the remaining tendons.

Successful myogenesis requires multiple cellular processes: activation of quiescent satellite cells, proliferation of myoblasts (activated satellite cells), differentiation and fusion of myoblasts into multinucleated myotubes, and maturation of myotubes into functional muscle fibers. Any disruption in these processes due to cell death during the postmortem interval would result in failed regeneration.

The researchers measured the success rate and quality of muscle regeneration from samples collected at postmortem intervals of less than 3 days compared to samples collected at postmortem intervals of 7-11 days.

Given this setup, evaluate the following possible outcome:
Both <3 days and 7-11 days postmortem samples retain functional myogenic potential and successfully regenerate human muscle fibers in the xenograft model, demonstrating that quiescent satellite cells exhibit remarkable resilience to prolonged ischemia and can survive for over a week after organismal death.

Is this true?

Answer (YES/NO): YES